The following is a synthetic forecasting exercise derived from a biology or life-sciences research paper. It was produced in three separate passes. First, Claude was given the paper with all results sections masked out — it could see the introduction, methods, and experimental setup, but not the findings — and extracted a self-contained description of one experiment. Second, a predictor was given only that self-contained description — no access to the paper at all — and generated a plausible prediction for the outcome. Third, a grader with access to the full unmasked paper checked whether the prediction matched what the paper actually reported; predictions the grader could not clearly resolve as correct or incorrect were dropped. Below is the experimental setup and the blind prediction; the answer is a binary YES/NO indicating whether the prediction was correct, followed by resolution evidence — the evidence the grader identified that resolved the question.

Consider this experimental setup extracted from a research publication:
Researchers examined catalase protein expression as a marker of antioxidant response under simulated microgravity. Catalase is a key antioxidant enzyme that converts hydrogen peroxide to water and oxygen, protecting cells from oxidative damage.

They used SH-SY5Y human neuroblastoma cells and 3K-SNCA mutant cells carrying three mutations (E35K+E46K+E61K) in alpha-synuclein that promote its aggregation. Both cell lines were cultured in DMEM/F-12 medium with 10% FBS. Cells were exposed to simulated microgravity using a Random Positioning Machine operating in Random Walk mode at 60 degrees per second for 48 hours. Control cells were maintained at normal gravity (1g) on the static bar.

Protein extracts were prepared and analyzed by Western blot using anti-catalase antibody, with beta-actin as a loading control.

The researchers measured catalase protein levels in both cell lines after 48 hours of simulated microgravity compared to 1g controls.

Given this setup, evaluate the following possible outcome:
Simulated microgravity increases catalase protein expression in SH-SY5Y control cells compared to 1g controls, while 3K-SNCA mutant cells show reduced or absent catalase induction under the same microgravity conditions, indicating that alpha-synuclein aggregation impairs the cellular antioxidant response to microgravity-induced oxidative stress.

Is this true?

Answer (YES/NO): NO